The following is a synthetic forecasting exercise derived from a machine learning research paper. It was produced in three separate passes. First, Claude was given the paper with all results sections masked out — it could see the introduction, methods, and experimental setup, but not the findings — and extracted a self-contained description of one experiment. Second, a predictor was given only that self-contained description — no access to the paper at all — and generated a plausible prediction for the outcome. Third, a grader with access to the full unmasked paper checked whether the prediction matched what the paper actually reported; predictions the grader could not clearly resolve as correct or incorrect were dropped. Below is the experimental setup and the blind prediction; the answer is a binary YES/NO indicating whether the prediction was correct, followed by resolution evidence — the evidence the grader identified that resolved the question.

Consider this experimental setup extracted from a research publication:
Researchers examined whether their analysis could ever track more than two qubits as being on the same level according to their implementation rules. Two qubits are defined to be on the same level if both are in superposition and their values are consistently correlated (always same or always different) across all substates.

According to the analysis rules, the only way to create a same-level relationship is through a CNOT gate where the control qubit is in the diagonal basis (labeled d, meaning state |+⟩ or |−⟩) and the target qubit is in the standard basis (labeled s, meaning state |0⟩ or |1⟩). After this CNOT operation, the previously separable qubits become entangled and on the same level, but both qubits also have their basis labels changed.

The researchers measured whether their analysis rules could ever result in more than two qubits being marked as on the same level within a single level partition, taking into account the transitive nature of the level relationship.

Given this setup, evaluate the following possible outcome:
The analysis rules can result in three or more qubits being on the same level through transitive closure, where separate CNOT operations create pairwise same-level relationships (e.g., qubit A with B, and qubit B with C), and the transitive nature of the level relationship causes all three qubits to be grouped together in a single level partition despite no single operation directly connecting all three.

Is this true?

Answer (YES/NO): NO